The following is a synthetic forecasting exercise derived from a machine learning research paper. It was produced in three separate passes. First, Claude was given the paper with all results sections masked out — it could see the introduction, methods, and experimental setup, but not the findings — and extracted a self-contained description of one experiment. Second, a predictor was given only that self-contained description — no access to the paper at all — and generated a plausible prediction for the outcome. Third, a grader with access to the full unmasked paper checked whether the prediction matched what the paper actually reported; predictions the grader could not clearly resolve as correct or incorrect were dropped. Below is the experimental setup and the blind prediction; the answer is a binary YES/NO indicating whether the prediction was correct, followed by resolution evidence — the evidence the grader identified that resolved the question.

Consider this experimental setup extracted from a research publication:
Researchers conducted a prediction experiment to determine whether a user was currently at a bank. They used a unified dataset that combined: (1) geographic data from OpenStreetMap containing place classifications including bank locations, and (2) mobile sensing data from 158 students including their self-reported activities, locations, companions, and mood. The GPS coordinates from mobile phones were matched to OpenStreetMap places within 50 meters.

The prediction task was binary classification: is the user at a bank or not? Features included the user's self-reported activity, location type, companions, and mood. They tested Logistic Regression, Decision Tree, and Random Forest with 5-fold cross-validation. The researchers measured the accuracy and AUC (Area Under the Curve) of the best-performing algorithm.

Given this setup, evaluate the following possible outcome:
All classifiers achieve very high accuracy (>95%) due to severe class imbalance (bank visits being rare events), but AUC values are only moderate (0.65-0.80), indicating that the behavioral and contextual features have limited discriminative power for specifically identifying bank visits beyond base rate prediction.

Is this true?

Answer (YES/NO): NO